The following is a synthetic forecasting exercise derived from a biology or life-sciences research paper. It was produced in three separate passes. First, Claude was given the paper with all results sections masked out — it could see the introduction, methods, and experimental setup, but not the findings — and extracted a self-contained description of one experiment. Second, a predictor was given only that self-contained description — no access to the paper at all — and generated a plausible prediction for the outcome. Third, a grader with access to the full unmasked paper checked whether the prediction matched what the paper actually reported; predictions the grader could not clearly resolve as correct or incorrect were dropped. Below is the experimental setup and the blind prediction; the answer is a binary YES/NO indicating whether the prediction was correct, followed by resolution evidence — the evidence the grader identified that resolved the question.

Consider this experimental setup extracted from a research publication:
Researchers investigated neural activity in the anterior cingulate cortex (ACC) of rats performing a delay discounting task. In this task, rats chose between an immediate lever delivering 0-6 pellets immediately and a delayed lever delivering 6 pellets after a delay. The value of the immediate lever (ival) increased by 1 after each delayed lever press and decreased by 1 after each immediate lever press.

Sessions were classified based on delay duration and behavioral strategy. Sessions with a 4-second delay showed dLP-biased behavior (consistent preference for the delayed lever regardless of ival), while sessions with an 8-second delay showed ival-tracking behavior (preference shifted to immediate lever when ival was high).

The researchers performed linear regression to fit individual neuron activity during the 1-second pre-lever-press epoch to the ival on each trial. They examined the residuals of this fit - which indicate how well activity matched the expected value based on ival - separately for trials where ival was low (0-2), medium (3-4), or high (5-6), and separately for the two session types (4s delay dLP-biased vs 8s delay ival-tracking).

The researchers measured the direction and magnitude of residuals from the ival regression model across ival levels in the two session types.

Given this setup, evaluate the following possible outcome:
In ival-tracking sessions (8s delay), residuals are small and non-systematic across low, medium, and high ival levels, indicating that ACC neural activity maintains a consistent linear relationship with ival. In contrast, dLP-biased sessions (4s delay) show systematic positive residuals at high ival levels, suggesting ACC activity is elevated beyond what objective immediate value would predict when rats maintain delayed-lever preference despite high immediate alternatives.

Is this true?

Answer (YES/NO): NO